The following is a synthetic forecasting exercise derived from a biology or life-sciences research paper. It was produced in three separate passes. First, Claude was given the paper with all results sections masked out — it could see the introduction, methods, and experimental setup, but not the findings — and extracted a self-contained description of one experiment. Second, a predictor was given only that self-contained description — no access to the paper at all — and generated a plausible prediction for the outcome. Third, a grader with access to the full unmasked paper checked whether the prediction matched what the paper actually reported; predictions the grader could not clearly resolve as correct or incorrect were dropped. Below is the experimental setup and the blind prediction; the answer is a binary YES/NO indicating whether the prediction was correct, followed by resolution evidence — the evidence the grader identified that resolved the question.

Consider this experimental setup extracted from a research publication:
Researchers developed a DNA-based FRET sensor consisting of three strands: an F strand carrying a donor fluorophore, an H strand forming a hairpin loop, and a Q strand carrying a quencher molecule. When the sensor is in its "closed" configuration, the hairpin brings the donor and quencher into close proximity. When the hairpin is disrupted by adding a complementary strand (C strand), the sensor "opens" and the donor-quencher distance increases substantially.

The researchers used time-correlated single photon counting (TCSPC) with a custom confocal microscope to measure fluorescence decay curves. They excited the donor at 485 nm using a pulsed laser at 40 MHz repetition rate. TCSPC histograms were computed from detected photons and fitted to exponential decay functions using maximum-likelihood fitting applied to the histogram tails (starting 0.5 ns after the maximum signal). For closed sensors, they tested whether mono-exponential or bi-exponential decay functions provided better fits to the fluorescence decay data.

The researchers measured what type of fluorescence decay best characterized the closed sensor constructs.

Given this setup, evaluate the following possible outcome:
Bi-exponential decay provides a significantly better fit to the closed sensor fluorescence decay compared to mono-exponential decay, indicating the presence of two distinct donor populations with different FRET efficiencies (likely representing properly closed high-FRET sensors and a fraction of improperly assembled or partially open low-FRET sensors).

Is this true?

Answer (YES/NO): YES